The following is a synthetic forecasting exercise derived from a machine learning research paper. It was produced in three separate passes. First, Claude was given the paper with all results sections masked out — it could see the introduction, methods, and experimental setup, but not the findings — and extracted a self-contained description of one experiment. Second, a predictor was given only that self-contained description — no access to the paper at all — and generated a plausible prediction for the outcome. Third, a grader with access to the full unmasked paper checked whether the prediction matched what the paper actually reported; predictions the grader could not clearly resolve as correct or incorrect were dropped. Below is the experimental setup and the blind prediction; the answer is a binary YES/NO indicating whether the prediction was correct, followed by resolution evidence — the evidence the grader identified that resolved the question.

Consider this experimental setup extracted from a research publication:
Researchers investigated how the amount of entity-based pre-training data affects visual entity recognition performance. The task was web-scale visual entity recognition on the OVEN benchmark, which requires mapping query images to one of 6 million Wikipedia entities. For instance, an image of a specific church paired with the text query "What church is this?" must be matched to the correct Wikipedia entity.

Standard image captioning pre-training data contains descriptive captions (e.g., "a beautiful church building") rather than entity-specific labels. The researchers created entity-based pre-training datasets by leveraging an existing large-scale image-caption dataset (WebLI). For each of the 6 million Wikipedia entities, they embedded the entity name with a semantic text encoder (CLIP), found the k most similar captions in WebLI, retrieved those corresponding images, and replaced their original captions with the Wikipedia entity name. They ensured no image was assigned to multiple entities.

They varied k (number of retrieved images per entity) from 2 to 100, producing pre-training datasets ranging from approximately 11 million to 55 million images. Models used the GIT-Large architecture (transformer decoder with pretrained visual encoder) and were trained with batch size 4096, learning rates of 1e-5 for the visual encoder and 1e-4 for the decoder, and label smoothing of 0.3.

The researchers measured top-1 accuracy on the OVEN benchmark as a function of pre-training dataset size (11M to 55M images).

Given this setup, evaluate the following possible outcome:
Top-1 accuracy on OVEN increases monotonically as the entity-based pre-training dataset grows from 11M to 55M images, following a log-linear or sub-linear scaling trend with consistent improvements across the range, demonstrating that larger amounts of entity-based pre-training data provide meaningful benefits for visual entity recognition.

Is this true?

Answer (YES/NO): YES